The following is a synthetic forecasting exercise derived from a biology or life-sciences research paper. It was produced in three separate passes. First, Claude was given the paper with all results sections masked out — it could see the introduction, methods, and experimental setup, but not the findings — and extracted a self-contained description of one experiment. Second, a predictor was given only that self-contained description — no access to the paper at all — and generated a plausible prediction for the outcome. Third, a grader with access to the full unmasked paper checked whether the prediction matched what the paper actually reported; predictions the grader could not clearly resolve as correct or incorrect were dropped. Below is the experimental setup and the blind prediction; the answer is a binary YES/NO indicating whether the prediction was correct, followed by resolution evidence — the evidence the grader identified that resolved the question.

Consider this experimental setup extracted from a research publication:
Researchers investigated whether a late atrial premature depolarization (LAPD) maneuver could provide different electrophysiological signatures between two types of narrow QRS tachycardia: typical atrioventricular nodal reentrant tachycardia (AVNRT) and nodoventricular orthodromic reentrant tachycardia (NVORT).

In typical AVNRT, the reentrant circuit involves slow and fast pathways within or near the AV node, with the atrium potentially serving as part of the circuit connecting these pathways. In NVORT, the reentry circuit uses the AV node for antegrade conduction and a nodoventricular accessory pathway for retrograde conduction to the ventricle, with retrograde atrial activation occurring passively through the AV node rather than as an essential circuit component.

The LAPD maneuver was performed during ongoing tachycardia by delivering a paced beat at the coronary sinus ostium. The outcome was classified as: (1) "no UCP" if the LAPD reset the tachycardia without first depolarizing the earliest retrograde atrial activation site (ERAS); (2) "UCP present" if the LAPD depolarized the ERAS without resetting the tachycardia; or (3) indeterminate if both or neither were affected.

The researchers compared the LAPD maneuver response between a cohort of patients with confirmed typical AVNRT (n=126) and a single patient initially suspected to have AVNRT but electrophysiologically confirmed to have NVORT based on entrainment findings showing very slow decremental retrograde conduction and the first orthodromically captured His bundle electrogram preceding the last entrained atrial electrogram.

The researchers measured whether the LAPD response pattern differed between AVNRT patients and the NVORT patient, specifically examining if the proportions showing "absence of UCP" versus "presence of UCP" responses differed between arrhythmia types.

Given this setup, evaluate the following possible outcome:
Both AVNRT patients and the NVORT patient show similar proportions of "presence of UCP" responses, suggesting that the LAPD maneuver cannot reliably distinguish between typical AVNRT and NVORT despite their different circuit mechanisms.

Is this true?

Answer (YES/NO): NO